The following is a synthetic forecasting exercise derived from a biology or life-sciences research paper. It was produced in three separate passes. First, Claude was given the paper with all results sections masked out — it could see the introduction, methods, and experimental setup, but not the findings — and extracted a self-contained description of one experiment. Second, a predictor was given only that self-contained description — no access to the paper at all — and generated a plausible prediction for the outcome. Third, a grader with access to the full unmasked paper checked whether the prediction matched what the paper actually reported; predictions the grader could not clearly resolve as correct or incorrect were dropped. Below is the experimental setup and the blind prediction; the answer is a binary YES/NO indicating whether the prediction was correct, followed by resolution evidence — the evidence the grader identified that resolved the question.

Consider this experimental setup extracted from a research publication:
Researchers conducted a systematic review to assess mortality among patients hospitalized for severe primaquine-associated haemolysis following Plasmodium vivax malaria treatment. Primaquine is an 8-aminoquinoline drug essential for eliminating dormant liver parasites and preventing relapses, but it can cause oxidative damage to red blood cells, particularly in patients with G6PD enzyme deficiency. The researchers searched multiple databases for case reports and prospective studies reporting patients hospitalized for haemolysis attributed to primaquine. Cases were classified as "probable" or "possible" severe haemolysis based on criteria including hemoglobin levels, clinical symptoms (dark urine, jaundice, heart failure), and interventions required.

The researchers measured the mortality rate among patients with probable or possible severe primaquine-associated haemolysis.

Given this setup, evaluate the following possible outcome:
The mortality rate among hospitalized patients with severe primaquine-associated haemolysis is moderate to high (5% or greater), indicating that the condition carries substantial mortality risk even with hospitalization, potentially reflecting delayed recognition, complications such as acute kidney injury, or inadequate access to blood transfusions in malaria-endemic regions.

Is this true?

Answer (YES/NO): YES